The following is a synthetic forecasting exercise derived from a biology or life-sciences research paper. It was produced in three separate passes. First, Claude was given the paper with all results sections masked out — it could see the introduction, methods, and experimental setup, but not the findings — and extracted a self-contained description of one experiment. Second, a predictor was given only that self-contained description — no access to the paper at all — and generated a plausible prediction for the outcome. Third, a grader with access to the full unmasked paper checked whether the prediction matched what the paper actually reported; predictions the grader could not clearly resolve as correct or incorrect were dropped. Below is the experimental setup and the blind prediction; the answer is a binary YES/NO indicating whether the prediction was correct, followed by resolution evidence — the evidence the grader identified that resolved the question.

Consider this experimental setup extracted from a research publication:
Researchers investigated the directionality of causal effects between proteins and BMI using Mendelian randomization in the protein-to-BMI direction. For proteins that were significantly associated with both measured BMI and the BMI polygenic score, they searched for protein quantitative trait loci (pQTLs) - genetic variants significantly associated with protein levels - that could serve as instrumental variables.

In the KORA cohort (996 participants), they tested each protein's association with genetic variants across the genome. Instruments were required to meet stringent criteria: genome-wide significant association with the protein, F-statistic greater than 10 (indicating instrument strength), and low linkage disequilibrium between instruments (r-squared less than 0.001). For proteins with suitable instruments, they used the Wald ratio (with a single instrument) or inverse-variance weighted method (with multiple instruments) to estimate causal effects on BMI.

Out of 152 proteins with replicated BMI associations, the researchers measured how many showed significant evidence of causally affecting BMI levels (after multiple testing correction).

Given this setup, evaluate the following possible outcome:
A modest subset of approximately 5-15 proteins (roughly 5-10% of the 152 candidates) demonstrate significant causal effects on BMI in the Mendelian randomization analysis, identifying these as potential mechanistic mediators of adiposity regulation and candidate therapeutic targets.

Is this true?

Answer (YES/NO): YES